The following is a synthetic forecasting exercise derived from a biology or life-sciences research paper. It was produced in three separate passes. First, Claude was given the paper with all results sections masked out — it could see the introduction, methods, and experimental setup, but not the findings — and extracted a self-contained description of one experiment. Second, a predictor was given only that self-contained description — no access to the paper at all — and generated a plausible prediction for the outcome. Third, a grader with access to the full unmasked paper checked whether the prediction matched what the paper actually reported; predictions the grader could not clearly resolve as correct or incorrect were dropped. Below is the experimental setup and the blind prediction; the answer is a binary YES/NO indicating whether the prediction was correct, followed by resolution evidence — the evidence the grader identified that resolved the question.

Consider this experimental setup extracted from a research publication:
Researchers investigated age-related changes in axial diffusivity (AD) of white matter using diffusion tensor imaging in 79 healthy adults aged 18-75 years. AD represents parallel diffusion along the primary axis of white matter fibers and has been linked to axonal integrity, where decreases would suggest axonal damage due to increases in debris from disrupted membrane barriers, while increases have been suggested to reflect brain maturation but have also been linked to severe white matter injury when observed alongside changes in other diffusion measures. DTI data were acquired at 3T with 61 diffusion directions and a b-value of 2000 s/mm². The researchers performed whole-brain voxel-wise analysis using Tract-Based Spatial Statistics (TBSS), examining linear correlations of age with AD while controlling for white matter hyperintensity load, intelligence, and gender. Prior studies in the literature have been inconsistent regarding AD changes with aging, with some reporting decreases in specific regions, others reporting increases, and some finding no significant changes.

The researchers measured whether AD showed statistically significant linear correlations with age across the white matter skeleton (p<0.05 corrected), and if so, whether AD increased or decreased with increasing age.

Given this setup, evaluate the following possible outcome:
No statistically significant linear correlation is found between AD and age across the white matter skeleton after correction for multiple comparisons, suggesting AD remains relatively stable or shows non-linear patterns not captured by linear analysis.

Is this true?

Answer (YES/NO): NO